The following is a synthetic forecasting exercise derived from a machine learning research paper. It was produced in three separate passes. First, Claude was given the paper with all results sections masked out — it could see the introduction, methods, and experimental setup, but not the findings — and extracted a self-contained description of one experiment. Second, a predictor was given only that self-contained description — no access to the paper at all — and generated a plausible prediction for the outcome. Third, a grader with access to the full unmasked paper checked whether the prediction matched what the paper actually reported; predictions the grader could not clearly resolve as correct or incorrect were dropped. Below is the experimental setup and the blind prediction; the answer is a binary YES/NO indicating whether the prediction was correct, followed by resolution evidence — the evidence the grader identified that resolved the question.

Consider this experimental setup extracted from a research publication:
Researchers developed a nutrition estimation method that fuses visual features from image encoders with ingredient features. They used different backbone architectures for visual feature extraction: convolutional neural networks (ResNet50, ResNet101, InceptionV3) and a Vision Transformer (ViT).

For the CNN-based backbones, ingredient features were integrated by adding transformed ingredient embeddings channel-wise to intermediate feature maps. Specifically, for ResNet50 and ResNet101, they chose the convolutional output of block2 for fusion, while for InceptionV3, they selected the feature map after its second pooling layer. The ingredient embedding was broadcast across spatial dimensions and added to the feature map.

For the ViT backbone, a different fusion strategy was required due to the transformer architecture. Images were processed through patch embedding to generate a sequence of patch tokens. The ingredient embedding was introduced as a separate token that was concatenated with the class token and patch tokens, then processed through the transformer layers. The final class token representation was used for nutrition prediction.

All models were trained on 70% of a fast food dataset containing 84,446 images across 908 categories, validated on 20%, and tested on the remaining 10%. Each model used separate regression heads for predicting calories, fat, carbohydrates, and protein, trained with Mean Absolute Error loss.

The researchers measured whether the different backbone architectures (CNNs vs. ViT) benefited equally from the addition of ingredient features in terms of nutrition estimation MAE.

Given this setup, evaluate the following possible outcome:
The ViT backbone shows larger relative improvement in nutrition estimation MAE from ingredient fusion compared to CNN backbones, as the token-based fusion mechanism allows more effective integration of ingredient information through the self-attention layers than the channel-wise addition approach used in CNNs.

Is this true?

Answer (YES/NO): NO